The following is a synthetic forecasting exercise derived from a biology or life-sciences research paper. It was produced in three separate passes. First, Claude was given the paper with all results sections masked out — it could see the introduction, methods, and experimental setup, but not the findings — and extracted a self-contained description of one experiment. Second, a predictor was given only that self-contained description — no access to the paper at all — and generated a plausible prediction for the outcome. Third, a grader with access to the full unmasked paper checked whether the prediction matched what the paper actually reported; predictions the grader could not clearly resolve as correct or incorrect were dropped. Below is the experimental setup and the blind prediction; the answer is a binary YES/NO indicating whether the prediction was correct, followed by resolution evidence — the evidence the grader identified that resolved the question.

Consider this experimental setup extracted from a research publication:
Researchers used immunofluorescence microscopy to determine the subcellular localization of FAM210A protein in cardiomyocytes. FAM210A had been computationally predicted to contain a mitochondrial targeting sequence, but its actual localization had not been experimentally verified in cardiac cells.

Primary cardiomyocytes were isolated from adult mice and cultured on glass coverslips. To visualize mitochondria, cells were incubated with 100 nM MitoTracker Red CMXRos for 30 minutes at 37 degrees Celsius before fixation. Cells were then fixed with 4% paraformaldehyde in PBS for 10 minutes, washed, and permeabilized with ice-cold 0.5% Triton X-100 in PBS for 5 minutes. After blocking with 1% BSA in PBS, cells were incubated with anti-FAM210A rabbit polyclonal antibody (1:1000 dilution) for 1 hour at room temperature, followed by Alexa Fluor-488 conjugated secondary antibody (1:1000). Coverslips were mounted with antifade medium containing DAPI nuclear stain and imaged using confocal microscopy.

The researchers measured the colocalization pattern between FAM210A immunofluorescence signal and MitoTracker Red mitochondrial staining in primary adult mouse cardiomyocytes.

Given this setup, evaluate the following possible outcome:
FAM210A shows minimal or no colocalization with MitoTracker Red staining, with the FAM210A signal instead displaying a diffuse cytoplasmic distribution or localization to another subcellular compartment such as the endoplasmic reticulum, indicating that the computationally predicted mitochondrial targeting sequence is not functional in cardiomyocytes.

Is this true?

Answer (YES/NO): NO